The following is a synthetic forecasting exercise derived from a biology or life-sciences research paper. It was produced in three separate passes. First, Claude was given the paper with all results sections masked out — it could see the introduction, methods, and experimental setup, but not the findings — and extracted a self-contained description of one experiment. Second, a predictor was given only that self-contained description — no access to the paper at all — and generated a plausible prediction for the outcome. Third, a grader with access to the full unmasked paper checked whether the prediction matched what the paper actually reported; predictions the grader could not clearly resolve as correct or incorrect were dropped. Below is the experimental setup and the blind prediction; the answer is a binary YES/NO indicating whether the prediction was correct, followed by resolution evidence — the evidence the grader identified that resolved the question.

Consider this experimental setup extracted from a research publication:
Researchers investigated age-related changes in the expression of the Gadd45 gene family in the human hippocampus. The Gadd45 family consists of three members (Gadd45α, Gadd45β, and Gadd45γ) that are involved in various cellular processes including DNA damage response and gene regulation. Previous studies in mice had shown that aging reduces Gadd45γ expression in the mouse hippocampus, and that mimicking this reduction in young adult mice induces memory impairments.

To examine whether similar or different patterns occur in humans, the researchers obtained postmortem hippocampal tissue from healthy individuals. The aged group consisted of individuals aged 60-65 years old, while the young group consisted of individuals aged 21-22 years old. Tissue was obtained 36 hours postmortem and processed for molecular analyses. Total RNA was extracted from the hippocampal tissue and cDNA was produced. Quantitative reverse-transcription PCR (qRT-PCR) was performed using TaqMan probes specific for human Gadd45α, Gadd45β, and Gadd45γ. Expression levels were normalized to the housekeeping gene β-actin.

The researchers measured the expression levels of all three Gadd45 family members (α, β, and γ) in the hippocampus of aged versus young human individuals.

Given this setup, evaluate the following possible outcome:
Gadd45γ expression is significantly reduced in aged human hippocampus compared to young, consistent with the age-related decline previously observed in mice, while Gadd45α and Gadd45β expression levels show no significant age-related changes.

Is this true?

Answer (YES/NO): NO